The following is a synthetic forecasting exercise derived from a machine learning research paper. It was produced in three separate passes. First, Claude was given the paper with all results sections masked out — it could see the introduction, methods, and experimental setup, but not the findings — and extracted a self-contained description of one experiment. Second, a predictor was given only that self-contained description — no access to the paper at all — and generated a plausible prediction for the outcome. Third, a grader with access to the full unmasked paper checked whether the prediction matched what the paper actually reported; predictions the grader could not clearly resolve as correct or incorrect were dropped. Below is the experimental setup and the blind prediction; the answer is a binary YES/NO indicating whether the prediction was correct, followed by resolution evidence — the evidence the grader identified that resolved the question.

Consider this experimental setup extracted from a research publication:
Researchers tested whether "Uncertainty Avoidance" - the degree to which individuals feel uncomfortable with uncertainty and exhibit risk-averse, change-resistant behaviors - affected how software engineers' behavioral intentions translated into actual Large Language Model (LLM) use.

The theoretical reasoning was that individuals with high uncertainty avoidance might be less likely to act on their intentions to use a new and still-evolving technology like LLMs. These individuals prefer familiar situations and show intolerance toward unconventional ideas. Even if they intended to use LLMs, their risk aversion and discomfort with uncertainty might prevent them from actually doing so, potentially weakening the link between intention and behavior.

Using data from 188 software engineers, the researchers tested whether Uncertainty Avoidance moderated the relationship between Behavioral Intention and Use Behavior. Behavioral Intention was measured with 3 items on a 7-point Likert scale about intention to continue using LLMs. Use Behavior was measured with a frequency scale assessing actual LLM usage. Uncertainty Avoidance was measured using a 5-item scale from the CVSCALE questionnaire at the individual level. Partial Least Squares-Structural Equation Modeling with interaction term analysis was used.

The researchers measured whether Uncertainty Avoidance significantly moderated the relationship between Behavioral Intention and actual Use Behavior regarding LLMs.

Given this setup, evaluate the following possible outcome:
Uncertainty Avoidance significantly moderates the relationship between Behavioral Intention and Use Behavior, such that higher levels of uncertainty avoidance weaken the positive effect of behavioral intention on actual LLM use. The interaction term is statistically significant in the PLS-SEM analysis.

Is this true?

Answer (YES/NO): NO